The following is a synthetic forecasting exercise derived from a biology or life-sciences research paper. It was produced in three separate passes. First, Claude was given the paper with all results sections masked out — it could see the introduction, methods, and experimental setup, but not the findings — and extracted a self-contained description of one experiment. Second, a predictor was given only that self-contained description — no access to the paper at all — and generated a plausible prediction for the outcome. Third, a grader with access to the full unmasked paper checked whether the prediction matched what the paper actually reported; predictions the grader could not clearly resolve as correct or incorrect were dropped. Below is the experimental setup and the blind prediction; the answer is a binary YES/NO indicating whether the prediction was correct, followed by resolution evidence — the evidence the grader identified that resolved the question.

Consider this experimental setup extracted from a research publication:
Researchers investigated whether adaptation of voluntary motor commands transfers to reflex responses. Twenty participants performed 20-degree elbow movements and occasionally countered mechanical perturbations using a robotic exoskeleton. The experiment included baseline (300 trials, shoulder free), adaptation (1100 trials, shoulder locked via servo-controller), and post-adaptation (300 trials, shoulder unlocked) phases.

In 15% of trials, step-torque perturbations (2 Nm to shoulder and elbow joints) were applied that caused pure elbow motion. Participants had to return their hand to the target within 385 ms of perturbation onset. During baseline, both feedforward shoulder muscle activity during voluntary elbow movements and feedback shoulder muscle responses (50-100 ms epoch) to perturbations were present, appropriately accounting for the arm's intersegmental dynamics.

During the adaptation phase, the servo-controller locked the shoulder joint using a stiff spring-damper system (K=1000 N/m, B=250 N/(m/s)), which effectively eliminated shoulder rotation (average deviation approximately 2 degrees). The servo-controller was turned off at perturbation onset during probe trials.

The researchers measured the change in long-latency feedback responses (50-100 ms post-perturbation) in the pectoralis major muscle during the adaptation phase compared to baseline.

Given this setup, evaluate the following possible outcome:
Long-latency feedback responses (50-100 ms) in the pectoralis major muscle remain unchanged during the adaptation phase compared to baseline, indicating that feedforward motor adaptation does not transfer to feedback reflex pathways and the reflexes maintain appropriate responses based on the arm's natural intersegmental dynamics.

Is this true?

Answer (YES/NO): NO